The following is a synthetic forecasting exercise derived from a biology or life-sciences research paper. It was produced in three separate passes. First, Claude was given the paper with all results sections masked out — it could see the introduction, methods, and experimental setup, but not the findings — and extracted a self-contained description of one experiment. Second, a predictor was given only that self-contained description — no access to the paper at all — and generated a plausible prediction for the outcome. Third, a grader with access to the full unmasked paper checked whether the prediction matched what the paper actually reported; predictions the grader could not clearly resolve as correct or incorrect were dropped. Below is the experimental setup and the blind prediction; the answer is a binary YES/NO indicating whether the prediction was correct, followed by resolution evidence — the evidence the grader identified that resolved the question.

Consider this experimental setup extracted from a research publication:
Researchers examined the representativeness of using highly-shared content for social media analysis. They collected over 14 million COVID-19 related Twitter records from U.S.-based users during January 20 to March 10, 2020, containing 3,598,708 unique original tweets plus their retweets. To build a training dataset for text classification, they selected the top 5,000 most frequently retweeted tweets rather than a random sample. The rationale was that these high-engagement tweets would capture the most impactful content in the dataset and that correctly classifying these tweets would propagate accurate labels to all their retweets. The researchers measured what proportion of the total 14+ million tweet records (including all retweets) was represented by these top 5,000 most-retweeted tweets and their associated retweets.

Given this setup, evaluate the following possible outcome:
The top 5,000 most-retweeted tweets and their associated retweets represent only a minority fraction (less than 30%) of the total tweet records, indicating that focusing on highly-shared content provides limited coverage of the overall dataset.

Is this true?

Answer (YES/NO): NO